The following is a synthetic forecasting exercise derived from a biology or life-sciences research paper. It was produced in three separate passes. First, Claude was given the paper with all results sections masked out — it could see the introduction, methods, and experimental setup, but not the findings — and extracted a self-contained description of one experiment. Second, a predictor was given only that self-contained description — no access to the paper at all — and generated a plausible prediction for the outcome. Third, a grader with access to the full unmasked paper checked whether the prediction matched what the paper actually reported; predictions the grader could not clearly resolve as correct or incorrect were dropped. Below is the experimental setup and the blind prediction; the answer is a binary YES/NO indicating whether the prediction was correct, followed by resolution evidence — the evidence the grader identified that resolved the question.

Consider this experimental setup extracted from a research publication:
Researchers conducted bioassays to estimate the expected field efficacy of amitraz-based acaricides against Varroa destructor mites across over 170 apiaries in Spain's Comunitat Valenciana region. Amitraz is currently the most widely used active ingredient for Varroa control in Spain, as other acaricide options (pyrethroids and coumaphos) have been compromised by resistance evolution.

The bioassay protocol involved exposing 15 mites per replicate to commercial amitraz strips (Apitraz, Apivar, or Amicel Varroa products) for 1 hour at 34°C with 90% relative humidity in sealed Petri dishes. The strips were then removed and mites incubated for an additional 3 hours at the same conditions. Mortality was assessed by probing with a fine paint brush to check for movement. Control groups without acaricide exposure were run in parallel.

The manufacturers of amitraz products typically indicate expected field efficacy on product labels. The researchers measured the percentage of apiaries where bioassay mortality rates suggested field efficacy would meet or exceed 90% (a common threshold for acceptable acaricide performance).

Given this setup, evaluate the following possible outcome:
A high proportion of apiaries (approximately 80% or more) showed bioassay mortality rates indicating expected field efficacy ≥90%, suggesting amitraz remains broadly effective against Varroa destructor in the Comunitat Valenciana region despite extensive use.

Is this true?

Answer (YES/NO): NO